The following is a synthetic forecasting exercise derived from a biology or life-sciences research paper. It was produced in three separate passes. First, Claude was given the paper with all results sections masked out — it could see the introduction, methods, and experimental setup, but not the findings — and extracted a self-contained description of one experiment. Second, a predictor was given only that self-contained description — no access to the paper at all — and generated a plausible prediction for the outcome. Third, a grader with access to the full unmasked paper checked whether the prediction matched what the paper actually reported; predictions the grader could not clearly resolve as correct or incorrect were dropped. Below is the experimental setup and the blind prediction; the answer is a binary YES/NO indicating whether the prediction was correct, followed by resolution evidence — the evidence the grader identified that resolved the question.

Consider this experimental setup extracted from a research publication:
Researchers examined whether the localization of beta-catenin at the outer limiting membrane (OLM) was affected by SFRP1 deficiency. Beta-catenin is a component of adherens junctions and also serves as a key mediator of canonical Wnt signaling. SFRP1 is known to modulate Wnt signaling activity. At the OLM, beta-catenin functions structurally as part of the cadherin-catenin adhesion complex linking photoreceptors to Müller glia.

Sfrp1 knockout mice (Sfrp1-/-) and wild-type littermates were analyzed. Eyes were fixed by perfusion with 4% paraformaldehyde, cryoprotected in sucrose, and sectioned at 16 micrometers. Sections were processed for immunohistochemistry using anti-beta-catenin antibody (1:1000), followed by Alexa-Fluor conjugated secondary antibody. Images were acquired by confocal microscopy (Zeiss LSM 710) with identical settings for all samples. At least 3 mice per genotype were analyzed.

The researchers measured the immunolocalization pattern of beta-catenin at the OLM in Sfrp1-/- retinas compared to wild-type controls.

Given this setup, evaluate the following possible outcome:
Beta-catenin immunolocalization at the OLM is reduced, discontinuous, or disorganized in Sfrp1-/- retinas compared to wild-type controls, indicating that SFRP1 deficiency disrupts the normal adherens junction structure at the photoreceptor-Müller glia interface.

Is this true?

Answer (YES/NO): YES